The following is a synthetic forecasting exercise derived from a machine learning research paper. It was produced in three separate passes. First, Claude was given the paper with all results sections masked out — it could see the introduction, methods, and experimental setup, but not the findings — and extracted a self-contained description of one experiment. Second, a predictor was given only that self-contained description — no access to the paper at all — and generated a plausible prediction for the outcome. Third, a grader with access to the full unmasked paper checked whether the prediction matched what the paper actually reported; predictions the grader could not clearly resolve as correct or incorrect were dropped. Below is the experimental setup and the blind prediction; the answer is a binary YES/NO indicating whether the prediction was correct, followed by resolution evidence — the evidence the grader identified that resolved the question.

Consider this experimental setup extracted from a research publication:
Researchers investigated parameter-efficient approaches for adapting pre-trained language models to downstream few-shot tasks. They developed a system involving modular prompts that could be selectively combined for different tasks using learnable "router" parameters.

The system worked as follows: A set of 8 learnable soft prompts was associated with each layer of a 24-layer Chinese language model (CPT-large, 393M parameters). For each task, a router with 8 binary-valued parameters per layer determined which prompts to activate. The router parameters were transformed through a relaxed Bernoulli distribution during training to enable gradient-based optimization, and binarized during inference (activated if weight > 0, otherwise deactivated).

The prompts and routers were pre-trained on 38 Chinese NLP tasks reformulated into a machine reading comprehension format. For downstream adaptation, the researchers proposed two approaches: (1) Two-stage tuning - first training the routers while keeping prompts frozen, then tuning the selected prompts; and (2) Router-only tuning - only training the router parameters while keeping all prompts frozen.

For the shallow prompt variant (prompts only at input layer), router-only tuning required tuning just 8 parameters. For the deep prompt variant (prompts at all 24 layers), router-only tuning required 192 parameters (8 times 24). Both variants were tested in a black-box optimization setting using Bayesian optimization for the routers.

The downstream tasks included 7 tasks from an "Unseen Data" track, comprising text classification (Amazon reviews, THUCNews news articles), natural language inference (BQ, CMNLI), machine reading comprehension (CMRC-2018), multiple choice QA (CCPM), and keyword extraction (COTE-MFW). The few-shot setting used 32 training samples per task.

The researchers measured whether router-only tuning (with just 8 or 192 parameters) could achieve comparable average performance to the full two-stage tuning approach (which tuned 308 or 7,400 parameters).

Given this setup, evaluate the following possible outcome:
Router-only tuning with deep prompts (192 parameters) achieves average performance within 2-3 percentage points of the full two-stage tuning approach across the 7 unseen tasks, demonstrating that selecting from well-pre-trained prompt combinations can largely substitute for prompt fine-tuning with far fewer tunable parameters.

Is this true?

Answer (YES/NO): YES